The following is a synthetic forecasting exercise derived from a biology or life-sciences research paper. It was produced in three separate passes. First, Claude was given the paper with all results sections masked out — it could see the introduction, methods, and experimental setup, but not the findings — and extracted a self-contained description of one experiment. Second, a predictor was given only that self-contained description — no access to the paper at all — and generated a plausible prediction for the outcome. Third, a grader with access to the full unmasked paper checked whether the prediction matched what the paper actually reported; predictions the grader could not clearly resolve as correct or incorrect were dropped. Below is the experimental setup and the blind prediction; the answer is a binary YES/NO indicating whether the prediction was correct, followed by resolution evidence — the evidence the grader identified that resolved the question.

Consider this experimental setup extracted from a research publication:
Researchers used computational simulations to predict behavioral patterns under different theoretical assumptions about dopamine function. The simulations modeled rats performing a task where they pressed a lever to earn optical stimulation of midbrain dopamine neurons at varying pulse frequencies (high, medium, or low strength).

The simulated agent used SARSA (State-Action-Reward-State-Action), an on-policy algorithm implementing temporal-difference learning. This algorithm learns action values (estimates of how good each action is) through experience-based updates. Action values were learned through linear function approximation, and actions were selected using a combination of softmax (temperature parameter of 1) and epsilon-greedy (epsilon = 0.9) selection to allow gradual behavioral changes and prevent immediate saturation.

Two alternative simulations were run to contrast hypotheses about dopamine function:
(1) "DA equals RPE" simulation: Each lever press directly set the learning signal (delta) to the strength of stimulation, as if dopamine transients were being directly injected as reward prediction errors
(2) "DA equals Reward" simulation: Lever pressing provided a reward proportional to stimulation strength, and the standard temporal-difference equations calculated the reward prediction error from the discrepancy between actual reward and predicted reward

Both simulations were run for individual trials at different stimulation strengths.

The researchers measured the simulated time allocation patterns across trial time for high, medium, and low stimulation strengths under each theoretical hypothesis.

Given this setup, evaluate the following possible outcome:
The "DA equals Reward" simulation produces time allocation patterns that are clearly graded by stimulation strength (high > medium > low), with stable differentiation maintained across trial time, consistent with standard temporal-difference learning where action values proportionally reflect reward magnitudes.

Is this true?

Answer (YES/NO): YES